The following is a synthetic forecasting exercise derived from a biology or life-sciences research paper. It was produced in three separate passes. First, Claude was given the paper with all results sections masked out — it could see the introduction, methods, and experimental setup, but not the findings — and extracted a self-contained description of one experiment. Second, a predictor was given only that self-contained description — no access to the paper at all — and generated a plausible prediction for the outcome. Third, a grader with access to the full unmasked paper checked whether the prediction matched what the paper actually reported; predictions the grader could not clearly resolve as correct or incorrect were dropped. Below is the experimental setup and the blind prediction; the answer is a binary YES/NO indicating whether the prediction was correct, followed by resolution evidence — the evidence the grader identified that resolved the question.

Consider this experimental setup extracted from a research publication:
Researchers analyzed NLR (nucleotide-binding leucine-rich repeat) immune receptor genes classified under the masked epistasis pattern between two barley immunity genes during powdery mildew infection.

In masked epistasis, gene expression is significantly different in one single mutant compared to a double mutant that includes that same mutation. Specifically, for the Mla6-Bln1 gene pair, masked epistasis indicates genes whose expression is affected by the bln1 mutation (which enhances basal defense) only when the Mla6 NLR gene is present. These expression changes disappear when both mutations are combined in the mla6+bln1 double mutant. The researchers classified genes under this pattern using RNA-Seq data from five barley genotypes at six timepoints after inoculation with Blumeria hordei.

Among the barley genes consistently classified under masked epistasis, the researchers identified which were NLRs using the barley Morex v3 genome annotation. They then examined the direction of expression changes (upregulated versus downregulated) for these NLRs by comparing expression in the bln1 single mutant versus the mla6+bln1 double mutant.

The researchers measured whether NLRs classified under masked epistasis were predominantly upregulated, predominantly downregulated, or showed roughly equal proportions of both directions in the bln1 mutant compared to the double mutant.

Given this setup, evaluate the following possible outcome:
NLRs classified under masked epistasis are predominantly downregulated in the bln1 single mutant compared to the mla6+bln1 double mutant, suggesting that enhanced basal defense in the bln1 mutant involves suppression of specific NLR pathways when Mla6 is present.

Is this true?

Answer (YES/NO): NO